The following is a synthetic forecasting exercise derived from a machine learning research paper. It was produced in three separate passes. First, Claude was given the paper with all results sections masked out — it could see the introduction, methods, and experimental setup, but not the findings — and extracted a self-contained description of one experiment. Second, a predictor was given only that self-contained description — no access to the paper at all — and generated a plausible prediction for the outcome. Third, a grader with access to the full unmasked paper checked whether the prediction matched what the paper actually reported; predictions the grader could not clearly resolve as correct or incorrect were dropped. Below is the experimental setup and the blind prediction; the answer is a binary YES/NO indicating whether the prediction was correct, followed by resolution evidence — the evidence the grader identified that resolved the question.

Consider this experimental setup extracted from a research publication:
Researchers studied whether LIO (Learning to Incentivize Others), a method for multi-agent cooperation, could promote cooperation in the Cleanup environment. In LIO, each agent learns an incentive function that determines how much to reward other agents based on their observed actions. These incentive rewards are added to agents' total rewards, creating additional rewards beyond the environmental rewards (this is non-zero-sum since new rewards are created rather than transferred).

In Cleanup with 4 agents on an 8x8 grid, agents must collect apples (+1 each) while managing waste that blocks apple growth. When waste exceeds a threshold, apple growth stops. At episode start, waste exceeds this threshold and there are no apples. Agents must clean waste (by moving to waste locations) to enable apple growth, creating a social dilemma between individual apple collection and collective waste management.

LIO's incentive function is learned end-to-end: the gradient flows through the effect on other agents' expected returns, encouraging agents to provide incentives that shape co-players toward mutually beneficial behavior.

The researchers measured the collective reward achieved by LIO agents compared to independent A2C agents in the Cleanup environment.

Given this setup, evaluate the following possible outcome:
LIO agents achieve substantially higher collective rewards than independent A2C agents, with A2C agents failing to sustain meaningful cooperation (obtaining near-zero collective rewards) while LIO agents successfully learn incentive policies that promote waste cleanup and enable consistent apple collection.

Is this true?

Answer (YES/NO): NO